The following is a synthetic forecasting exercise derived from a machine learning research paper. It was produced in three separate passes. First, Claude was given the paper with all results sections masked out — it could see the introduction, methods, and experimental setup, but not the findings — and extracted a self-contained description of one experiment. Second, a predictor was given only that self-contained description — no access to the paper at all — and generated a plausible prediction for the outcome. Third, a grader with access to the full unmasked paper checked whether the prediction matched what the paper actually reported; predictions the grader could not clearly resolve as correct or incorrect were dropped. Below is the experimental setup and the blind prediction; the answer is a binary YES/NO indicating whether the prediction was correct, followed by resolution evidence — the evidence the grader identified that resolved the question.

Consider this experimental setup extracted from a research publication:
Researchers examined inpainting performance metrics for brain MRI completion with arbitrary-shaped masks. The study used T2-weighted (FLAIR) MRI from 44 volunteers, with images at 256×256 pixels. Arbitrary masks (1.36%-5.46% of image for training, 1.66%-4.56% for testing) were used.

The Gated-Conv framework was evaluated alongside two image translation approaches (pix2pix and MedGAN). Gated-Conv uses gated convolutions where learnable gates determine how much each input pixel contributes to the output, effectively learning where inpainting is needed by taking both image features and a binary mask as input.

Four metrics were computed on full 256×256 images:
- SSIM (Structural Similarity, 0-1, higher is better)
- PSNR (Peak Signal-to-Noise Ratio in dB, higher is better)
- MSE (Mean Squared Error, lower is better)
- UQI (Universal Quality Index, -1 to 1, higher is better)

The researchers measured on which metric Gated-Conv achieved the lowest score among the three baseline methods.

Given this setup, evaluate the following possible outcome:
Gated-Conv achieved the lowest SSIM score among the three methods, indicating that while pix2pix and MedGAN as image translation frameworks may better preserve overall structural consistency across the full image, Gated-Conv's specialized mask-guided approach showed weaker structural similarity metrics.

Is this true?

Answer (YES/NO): YES